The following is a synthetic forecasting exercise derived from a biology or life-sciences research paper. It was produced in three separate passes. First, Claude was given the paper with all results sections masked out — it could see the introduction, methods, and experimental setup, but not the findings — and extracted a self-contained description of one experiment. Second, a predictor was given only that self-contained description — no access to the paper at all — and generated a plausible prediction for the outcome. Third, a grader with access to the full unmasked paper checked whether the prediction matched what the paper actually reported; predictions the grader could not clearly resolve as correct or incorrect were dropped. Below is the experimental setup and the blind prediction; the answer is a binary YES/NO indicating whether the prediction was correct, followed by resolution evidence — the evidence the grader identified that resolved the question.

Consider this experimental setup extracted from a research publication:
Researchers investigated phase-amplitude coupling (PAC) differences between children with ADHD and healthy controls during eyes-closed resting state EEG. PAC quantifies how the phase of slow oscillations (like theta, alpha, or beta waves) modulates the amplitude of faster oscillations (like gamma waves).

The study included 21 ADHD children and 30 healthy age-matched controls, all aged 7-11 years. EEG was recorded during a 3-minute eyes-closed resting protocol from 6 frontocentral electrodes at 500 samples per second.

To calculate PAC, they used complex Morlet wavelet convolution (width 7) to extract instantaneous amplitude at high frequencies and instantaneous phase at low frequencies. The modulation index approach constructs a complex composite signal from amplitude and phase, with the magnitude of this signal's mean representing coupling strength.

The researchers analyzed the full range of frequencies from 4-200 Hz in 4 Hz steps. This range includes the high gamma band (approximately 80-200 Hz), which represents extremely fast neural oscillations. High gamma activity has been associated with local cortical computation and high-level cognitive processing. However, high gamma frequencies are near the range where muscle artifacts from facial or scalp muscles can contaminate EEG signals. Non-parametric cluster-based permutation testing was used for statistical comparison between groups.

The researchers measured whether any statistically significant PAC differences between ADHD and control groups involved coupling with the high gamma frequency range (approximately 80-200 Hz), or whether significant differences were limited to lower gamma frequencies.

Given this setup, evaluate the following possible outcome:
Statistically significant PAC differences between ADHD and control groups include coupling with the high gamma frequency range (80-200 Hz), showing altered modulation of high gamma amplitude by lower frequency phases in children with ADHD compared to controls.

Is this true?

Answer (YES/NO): YES